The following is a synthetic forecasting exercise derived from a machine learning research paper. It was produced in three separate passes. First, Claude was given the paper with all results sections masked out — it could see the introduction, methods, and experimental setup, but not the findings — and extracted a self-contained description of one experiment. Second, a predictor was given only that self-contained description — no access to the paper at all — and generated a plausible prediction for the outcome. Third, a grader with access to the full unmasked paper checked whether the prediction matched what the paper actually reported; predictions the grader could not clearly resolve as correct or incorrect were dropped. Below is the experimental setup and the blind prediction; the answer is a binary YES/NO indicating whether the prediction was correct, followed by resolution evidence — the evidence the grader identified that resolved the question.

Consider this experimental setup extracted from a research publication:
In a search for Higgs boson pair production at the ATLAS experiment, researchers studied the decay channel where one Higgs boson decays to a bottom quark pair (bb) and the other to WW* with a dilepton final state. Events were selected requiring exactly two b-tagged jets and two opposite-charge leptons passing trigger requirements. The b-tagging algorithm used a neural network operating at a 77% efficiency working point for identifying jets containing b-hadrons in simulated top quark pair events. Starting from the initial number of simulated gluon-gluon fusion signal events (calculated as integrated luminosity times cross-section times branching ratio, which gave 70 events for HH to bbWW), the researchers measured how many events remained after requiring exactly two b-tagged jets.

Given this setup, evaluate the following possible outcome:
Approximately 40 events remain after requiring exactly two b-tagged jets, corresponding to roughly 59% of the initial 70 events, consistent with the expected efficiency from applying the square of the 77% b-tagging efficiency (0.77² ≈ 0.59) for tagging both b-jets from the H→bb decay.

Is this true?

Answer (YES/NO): NO